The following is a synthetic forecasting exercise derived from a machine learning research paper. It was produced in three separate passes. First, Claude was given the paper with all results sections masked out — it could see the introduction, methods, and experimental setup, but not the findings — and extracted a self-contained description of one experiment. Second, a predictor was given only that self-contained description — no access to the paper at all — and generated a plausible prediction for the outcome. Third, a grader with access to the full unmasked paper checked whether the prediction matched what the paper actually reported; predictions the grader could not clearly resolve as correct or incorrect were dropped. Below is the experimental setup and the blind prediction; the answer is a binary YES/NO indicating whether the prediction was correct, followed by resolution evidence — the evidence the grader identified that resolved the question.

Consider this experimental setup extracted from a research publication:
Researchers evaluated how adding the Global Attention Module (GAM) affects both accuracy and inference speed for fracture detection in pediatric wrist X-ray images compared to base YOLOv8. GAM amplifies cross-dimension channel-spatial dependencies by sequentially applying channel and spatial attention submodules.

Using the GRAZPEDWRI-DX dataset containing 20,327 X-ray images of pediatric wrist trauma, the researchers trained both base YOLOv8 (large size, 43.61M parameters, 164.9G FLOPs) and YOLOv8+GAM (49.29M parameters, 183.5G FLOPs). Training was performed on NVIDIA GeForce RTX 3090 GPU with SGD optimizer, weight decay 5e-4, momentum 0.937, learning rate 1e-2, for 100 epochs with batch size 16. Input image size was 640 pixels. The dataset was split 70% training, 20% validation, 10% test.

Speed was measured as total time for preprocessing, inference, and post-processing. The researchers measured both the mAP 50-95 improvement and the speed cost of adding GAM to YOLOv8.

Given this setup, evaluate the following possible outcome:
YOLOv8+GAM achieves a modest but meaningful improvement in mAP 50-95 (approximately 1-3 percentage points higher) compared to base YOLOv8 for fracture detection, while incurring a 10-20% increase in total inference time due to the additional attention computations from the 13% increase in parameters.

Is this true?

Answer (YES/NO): NO